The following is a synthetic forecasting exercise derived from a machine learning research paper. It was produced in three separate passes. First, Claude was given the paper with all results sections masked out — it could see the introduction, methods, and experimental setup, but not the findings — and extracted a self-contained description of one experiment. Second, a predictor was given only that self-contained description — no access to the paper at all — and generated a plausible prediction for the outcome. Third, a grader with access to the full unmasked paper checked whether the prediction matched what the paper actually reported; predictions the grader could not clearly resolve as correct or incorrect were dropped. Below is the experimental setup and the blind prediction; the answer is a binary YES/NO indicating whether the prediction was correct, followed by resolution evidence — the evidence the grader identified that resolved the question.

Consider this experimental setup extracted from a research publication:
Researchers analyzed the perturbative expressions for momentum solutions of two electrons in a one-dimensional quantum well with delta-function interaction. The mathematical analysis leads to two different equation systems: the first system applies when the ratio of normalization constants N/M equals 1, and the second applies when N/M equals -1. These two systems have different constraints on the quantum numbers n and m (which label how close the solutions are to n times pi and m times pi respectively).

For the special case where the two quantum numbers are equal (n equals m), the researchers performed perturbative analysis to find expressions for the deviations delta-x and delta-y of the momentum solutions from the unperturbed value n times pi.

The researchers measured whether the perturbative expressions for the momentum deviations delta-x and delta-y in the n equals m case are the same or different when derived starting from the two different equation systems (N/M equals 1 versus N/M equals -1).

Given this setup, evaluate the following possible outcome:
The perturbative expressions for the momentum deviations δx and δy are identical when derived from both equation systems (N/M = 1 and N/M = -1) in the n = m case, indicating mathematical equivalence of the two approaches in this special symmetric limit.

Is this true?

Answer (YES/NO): YES